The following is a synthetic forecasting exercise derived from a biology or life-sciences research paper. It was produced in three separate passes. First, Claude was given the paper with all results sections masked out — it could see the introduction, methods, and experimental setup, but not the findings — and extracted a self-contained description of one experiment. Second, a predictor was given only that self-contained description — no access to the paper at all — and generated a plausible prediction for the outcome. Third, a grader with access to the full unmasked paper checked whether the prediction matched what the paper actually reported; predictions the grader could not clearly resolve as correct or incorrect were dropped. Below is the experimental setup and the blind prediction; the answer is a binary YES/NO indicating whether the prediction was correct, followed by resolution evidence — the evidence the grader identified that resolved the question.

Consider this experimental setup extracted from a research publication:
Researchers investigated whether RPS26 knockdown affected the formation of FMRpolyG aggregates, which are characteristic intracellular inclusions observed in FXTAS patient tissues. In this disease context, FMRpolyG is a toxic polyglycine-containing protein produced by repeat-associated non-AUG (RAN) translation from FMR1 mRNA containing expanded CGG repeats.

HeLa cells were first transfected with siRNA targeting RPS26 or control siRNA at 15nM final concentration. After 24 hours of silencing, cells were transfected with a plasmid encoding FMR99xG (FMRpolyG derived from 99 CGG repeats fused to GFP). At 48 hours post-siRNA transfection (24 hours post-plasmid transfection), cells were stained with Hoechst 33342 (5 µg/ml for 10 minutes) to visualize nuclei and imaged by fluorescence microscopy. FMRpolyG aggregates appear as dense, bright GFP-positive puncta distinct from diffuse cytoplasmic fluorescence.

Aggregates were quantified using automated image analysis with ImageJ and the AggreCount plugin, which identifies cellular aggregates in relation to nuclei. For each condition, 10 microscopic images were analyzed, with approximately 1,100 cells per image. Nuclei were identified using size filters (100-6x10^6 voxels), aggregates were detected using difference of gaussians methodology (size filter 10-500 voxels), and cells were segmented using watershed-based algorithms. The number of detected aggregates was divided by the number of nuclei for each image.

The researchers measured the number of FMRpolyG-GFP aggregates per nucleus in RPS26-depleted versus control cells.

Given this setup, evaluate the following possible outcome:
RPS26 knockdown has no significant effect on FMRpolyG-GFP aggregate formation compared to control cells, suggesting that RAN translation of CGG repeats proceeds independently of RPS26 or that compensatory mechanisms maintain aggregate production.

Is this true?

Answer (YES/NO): NO